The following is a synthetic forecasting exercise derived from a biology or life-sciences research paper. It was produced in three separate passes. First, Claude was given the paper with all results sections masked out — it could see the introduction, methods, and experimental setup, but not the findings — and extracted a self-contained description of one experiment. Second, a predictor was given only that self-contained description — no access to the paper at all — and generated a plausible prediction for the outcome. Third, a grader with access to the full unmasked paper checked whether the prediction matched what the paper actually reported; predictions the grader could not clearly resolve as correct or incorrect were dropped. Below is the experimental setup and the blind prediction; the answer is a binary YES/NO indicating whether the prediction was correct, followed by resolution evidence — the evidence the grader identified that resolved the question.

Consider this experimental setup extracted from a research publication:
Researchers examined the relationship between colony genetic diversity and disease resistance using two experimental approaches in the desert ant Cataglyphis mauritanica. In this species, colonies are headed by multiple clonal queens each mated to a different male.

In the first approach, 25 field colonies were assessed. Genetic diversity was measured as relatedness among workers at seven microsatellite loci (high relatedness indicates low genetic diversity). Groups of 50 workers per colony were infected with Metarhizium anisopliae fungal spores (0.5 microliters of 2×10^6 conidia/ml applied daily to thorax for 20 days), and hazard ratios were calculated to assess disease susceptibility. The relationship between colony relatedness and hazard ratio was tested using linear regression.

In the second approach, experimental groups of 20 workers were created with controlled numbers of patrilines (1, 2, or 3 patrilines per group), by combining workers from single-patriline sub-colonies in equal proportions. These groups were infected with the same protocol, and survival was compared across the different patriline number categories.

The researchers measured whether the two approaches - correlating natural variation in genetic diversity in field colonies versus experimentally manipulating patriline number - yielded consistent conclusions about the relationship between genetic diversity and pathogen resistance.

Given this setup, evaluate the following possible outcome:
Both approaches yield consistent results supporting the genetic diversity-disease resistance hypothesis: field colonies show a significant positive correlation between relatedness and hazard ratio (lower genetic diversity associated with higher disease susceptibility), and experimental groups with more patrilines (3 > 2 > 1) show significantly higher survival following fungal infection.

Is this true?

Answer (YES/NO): NO